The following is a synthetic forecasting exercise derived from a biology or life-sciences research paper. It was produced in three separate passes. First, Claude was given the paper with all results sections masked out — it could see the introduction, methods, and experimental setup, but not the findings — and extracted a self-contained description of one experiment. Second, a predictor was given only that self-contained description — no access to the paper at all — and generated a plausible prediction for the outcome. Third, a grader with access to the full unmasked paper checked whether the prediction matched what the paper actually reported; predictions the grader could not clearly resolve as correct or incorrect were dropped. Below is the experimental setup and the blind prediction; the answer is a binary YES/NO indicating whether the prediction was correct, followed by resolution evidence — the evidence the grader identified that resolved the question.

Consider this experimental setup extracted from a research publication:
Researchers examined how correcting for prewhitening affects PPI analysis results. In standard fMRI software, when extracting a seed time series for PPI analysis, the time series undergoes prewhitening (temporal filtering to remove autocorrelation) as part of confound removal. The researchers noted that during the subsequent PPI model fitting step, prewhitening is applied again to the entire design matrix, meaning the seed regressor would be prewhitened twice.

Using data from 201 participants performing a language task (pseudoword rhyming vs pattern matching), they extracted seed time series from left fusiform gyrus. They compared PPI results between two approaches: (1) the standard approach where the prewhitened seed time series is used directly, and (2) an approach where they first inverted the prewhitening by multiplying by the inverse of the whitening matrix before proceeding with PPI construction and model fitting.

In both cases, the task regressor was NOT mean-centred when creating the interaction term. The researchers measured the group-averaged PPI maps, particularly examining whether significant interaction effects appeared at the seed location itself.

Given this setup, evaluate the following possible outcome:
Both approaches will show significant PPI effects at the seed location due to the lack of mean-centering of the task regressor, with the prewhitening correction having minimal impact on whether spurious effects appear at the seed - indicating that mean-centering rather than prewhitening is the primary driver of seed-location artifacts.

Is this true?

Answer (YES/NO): NO